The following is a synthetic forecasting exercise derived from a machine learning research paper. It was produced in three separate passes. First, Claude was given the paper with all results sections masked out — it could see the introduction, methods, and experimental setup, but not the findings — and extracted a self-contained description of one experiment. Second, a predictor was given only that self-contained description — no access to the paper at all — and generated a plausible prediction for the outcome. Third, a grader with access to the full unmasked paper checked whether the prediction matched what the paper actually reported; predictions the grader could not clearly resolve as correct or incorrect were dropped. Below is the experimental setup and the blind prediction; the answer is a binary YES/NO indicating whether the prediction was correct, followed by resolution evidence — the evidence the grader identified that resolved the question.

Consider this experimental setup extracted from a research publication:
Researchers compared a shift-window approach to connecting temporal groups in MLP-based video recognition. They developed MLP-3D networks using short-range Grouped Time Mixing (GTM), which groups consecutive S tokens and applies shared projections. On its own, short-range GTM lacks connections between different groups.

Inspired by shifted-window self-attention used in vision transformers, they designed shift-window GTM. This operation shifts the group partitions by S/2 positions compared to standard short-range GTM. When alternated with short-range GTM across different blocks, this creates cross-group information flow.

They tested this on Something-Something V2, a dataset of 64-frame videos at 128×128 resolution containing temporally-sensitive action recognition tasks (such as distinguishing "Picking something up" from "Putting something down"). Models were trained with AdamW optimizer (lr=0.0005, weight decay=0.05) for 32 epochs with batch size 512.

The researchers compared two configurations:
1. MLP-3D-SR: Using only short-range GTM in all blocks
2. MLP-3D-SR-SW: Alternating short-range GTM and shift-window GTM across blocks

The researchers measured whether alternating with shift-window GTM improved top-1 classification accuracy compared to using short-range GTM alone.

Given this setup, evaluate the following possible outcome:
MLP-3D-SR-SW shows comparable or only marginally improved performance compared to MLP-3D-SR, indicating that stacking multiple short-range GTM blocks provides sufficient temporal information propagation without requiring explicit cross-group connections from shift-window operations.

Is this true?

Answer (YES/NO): NO